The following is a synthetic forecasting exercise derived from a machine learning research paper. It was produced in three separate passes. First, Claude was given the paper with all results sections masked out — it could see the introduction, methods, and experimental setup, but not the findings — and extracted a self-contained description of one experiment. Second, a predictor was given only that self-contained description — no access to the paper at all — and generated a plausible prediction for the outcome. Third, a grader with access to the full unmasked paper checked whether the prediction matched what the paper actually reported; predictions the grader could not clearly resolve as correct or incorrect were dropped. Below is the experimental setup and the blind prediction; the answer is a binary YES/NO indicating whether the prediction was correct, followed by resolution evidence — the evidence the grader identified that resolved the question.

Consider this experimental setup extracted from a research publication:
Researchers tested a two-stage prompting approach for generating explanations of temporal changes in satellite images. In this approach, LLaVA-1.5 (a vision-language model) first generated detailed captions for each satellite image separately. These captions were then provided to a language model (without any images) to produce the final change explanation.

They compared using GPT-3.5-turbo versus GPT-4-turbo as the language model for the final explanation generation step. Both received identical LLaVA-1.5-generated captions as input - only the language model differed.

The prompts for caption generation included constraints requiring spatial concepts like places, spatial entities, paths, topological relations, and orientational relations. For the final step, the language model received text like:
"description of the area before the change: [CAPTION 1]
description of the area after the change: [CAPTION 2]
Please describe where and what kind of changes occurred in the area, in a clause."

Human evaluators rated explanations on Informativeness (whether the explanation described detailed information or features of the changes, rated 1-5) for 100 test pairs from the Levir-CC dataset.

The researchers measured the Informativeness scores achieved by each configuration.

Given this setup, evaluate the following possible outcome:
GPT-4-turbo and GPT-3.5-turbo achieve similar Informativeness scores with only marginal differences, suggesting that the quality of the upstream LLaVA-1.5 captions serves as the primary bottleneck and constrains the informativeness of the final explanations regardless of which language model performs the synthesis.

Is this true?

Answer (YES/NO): YES